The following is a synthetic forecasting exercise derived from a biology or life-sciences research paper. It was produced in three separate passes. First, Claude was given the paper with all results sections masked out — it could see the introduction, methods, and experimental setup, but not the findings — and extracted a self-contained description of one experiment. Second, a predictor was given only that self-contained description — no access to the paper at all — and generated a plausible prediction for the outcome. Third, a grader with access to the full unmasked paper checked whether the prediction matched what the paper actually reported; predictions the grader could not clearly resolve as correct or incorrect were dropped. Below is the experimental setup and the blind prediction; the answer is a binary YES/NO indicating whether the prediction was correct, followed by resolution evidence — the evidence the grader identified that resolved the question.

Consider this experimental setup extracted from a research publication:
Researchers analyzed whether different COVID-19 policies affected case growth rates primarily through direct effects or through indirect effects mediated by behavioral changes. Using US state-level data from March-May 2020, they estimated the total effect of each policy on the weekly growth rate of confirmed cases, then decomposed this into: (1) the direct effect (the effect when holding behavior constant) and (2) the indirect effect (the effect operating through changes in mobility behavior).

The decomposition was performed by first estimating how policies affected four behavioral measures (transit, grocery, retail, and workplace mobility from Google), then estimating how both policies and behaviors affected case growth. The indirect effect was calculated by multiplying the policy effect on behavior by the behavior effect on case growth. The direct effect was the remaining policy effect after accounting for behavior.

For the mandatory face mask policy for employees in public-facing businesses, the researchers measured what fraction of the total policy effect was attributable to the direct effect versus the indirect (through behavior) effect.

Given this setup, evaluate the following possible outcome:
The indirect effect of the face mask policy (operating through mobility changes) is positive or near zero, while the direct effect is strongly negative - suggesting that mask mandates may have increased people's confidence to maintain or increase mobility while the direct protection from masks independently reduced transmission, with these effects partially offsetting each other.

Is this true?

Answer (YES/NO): NO